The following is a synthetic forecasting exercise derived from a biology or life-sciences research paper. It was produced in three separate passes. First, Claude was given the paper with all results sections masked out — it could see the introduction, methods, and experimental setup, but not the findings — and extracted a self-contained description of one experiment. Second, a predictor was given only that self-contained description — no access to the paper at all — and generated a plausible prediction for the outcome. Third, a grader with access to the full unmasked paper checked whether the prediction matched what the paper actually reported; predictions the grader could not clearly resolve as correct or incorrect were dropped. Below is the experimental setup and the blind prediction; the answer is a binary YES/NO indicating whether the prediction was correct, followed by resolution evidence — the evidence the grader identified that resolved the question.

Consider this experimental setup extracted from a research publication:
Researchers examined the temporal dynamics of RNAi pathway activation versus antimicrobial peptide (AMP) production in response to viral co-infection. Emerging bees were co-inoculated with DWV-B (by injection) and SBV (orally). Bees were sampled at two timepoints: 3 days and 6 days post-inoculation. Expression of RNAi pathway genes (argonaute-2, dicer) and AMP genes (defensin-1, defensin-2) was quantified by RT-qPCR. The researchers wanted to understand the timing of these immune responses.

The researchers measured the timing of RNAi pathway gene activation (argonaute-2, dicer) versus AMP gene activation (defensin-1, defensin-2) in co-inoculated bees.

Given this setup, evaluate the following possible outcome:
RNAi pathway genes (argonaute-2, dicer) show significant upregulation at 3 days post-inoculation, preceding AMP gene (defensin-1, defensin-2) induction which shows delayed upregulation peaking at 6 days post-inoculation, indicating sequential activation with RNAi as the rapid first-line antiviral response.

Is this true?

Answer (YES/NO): NO